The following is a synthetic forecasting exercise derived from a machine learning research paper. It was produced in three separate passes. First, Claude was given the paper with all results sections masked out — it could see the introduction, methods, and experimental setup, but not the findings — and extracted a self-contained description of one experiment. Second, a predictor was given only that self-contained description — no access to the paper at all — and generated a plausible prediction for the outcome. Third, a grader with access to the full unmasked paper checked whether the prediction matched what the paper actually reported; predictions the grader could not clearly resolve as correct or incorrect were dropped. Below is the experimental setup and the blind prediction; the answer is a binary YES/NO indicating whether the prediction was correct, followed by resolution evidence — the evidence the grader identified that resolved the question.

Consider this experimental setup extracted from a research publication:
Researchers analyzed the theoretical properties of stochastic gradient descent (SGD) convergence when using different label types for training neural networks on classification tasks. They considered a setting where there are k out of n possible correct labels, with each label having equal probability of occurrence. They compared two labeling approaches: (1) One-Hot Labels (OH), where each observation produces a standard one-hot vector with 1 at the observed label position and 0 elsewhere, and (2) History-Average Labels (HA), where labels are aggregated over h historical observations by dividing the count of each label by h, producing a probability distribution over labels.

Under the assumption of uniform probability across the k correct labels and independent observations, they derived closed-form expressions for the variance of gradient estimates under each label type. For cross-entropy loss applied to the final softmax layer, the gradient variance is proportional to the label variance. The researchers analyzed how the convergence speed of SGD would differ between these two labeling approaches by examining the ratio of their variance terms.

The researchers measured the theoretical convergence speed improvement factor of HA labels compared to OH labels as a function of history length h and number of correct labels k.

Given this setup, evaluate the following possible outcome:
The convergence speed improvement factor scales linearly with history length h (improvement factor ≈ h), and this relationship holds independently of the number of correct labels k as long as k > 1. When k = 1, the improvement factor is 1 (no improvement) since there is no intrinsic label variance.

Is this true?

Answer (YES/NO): NO